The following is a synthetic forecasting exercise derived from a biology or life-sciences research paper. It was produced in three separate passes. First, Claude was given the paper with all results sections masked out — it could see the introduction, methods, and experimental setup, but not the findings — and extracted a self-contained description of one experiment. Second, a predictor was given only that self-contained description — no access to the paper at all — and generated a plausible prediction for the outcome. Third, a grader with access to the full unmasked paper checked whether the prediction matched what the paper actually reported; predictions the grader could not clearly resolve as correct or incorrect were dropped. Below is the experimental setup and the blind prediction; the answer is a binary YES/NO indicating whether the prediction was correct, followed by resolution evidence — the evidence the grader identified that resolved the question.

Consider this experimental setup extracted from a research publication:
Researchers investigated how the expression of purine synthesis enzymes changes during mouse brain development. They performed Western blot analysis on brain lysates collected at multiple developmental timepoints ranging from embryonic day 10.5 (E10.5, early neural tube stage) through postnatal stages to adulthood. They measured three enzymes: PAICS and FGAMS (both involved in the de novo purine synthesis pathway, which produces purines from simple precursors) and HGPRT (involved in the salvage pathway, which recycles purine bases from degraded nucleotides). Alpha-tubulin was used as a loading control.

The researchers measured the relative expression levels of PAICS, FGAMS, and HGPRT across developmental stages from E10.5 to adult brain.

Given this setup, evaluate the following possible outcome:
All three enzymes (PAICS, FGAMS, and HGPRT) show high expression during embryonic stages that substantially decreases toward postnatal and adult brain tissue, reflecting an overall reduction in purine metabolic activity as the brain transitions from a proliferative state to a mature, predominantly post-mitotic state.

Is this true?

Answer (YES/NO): NO